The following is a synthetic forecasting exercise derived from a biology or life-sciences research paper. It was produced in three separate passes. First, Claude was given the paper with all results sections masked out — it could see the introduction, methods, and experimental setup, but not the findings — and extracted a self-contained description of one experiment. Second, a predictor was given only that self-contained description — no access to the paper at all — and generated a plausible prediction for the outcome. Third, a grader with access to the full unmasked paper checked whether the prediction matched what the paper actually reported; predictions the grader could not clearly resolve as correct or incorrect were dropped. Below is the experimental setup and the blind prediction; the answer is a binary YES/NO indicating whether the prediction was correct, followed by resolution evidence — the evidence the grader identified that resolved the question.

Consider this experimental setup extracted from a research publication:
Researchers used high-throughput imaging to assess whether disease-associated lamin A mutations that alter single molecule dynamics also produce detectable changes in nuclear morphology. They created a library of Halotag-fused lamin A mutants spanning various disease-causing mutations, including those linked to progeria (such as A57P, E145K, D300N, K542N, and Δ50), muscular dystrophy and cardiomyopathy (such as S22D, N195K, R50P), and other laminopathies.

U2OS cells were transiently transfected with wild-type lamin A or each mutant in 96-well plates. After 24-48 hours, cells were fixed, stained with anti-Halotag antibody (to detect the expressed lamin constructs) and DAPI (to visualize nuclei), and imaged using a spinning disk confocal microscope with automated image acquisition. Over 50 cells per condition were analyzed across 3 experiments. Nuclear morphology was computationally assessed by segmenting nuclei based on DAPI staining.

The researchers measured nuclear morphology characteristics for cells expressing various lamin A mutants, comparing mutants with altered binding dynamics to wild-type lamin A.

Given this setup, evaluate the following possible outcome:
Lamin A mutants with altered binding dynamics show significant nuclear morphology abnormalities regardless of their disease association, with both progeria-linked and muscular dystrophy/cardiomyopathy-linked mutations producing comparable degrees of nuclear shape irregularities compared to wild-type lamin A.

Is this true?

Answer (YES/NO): NO